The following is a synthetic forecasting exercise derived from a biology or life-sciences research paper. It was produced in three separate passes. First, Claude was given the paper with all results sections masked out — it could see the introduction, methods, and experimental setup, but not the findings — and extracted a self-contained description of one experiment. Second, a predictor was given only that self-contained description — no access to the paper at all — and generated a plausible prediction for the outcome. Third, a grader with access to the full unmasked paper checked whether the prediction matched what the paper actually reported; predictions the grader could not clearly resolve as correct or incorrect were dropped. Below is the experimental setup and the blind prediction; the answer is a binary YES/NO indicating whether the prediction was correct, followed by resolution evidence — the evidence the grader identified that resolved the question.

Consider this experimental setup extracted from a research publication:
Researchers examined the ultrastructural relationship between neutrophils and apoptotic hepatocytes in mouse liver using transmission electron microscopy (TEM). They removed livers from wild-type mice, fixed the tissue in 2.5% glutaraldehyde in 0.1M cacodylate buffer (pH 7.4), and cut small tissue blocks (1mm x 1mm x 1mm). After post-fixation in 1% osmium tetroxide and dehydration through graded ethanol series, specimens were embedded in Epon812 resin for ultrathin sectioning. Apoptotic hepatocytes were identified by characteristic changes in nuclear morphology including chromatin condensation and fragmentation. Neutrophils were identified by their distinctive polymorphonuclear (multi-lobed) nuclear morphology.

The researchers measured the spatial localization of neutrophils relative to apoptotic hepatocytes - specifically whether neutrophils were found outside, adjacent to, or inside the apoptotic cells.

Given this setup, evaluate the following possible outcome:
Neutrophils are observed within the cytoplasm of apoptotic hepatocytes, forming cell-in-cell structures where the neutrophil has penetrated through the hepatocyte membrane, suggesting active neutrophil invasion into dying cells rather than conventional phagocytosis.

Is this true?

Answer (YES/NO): YES